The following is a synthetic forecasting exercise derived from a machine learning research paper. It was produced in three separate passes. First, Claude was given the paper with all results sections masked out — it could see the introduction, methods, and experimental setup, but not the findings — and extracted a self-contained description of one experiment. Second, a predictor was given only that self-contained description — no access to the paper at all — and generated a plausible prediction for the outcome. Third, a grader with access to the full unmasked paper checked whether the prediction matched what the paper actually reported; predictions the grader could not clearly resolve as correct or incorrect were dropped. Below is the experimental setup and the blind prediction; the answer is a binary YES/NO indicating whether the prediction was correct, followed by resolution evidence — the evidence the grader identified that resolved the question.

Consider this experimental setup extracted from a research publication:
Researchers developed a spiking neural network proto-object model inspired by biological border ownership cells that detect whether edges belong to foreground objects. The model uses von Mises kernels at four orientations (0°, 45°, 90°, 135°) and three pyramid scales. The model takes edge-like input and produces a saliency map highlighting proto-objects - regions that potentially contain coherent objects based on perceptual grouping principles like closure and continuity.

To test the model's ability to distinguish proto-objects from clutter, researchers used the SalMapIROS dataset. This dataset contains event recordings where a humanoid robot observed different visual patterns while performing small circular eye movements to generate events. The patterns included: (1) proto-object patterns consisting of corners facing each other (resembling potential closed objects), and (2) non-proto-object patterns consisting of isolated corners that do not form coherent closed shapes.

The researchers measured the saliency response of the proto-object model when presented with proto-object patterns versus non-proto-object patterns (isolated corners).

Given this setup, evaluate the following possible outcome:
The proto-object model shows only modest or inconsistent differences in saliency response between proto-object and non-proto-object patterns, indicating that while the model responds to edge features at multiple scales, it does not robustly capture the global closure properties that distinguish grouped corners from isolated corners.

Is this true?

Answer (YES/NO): NO